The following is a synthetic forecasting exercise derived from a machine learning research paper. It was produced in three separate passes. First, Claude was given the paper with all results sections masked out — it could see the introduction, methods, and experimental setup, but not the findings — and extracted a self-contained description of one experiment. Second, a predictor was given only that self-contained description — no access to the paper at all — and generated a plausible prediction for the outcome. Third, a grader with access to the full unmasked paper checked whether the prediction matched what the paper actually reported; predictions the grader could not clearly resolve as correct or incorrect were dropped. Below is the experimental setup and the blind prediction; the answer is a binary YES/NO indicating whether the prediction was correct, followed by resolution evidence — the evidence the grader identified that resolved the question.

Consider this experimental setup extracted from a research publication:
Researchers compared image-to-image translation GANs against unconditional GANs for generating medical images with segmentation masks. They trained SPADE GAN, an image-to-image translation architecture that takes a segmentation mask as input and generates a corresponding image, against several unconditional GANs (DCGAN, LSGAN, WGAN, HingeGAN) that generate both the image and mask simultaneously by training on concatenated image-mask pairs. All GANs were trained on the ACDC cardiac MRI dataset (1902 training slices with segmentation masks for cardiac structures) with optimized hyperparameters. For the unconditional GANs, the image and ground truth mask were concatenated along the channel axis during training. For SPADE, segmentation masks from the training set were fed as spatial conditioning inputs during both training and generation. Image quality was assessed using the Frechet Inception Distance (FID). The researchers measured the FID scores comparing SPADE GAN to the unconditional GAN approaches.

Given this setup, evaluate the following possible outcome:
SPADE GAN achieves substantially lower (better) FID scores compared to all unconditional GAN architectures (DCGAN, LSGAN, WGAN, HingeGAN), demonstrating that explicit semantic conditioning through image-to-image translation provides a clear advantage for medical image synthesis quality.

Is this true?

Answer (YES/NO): YES